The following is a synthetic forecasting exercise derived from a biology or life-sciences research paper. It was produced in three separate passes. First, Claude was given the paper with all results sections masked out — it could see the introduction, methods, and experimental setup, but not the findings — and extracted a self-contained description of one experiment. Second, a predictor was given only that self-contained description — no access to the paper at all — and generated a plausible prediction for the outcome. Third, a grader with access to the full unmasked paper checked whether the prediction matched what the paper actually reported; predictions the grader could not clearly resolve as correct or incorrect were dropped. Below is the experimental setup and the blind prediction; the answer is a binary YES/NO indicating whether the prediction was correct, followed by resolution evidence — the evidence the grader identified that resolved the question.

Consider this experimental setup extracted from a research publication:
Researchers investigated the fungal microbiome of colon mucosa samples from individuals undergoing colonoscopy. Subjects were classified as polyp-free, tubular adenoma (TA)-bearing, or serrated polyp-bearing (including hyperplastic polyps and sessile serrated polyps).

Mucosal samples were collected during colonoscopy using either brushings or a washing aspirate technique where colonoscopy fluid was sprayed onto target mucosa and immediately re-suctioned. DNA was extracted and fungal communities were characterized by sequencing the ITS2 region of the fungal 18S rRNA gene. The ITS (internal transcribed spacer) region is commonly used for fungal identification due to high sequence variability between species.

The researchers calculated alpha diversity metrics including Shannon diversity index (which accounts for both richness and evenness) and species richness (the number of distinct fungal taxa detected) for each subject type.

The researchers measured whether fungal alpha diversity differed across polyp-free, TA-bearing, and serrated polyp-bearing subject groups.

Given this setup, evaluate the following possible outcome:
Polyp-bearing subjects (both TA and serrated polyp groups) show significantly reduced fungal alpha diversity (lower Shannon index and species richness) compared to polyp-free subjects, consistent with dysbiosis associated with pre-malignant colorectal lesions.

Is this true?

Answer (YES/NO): NO